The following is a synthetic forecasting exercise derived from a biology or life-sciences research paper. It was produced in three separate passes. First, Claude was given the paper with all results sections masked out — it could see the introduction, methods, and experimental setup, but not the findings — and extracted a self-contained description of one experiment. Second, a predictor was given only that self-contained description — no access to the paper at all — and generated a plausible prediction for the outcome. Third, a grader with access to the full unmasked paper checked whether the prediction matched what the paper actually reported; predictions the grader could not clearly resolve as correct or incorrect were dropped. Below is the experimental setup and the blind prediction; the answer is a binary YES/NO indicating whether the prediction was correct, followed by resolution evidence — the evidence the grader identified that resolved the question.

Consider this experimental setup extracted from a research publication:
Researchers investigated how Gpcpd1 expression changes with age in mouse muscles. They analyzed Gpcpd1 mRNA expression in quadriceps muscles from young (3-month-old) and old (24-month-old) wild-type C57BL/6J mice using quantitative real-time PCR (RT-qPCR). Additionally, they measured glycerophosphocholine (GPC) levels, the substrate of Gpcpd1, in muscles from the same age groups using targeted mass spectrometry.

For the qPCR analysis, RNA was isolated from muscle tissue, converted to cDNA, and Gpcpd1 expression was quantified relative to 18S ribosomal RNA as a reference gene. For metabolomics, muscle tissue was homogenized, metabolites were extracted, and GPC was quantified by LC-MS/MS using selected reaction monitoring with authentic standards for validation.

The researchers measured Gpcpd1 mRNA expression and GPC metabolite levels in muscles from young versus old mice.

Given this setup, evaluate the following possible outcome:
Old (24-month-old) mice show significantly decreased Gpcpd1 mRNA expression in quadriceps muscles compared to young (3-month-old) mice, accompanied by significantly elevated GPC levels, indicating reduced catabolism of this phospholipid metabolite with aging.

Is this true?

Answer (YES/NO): NO